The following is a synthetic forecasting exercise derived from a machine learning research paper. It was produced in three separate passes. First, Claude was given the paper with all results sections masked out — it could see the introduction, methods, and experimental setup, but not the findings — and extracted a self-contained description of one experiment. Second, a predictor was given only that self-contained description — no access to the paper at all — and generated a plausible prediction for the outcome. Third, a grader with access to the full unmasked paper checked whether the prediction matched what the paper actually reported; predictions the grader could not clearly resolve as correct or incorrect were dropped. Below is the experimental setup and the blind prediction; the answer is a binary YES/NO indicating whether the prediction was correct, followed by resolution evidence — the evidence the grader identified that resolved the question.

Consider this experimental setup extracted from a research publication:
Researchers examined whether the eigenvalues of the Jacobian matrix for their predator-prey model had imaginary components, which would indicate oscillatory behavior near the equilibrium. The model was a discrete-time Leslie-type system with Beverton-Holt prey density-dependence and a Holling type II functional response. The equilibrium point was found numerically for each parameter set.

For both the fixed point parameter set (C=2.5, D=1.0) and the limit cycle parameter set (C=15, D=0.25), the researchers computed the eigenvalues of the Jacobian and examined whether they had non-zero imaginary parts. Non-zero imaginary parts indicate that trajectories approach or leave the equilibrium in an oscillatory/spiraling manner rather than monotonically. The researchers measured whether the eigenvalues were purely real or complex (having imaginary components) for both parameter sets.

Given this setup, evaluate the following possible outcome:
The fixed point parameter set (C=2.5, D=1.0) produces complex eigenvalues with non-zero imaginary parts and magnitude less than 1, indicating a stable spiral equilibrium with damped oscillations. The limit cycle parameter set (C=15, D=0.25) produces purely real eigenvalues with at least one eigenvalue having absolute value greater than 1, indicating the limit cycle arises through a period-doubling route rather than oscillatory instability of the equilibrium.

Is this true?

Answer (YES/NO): NO